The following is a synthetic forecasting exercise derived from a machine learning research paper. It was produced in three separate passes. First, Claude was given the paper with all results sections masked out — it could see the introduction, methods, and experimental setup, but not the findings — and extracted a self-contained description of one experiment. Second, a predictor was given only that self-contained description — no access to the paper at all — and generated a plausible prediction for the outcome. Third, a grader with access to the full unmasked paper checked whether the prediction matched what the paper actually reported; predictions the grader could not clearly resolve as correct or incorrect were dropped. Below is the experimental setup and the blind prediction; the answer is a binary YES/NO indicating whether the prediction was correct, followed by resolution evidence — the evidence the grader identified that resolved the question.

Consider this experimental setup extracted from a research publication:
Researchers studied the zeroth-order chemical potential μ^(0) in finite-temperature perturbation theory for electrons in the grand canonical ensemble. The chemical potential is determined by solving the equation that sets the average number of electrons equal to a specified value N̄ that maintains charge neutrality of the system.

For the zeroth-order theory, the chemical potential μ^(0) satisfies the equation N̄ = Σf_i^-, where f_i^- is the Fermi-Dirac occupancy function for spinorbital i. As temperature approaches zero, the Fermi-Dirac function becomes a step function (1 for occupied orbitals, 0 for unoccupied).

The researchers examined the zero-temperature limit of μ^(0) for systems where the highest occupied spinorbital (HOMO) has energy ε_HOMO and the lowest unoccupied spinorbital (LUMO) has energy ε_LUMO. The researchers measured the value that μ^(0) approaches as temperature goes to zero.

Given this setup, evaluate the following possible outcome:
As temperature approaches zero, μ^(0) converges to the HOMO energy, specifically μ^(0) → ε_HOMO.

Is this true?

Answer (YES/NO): NO